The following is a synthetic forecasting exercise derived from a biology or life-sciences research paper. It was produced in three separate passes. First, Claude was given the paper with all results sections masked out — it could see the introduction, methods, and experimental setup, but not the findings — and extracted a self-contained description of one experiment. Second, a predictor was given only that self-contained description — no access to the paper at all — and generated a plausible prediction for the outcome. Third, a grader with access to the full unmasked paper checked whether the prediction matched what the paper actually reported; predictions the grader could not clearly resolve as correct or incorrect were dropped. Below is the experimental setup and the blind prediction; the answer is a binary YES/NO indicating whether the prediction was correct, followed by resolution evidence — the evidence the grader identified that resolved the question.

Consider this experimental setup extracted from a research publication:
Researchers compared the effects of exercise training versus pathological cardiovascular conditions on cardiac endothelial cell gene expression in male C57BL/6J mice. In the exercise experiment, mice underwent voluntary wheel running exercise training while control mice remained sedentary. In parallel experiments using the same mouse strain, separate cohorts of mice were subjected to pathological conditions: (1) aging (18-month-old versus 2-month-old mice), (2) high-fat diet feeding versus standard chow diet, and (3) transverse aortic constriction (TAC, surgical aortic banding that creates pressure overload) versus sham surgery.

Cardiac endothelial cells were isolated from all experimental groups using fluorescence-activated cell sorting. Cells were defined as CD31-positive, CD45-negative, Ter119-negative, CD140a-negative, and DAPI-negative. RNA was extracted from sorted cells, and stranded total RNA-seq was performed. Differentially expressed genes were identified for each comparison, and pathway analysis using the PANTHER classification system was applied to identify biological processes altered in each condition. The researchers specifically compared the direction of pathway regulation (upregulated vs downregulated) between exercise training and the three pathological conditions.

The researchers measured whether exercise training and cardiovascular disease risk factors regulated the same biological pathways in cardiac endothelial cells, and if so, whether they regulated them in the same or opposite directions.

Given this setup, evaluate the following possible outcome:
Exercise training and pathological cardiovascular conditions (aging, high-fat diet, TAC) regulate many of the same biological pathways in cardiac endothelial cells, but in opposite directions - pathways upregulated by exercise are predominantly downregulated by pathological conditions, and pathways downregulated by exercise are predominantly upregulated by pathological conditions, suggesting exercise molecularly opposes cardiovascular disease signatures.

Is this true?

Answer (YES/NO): YES